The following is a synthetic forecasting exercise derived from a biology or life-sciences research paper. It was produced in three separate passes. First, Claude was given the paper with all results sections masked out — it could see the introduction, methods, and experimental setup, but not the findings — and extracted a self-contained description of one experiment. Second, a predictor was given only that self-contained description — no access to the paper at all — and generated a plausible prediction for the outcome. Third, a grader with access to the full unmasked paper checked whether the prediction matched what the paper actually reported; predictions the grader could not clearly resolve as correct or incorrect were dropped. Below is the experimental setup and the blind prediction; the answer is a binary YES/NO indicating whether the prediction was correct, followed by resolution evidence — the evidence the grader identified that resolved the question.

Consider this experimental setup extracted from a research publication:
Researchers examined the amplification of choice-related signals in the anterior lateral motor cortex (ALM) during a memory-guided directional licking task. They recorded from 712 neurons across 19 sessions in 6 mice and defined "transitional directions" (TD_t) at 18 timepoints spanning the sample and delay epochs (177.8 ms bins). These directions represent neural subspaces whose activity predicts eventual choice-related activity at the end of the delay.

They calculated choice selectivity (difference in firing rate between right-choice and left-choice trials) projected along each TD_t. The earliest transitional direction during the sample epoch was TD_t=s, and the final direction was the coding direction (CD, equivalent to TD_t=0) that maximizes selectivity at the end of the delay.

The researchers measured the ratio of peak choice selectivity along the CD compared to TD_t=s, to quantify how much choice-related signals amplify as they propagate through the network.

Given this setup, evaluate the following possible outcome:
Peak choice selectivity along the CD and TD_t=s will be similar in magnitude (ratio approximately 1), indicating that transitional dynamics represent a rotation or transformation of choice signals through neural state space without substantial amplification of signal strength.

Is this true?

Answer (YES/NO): NO